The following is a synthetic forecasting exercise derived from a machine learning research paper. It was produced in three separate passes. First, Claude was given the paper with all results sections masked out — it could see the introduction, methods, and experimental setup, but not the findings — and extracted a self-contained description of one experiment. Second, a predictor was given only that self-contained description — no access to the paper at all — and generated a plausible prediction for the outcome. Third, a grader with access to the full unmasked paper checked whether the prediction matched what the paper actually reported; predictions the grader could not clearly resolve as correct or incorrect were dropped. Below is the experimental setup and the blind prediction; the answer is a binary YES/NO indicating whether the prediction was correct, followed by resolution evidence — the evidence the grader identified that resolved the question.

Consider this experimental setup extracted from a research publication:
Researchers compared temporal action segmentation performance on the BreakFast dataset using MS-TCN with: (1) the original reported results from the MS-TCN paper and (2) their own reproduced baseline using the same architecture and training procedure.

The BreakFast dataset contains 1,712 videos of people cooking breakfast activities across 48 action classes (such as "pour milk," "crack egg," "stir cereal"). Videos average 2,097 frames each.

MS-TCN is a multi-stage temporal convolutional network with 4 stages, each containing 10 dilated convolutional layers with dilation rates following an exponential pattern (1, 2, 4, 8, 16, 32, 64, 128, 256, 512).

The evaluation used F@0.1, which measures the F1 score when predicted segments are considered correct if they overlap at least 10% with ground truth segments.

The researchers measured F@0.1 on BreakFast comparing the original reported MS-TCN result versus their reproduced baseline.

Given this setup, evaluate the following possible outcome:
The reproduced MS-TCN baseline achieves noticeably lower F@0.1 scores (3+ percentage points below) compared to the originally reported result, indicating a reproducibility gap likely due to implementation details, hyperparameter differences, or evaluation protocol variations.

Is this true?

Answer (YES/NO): NO